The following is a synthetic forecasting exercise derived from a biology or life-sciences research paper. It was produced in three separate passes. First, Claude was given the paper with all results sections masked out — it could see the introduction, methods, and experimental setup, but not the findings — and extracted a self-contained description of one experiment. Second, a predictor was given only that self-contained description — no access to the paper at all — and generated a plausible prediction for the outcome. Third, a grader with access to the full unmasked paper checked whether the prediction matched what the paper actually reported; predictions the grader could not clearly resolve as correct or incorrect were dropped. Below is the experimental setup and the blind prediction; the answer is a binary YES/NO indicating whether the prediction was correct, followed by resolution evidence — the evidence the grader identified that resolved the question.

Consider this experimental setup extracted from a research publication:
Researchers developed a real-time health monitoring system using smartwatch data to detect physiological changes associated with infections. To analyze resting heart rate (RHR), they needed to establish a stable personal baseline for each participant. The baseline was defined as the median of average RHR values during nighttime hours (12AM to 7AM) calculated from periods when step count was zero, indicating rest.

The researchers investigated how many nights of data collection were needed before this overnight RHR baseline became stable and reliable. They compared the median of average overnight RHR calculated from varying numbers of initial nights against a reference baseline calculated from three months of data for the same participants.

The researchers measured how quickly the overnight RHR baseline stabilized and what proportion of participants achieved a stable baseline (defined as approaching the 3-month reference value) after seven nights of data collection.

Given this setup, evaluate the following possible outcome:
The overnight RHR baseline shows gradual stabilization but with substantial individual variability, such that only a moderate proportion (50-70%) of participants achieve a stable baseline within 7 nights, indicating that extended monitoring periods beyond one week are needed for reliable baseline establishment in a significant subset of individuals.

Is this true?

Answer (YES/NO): NO